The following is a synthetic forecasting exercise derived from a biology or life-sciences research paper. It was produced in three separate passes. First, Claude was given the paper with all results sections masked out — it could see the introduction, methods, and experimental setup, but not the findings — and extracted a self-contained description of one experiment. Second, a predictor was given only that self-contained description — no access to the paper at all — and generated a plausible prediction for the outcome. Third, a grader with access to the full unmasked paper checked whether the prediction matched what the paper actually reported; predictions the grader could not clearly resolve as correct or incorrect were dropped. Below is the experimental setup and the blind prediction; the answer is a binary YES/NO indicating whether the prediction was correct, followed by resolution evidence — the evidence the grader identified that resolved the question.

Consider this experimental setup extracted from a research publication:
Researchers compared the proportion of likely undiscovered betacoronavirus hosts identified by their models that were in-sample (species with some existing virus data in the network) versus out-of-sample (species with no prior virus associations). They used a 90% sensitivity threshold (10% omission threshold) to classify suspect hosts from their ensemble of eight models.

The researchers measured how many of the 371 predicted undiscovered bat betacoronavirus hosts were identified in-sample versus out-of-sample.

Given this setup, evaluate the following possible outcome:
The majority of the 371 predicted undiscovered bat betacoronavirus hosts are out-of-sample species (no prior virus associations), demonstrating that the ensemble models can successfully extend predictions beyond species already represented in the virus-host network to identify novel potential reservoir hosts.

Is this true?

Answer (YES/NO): YES